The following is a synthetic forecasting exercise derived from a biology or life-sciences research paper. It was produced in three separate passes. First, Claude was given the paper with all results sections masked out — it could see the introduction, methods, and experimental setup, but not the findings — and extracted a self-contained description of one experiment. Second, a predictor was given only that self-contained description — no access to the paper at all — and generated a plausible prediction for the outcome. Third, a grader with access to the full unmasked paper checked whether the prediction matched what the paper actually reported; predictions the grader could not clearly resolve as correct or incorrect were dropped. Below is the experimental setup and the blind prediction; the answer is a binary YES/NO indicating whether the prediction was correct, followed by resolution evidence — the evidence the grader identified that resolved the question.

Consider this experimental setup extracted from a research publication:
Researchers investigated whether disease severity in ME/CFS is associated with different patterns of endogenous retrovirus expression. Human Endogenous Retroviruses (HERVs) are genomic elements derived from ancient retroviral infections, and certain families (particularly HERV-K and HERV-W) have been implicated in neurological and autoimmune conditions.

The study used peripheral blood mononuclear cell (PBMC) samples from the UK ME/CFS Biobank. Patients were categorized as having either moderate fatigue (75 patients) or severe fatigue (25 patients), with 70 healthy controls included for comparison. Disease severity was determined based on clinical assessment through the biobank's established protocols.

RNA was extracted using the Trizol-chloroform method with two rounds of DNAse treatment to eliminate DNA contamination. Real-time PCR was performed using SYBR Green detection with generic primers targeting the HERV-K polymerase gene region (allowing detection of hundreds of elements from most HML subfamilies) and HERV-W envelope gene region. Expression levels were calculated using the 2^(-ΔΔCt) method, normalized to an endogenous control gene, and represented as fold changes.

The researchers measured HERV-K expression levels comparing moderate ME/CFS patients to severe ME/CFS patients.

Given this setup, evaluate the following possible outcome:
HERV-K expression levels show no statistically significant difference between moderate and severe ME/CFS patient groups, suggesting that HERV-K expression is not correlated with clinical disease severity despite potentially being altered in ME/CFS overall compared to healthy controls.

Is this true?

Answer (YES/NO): YES